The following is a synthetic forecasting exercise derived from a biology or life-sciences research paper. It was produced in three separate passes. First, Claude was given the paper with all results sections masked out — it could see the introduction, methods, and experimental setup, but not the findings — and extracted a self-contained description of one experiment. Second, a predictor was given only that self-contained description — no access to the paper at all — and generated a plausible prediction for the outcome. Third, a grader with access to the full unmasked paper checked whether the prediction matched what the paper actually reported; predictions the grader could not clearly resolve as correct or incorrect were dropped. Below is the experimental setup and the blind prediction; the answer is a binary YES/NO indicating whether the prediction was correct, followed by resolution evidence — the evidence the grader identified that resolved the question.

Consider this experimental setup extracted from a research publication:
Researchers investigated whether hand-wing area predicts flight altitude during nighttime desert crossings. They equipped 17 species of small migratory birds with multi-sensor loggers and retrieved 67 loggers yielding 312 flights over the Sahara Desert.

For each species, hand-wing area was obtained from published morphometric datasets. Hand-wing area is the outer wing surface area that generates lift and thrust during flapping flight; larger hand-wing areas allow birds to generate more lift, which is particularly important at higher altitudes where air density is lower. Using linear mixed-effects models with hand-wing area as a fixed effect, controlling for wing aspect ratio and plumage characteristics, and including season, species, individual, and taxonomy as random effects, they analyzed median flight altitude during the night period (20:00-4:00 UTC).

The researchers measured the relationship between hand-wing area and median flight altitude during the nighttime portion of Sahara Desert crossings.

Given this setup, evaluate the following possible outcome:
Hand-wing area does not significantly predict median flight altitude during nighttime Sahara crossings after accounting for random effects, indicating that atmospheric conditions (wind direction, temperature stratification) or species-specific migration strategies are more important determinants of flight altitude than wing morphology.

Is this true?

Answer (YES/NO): NO